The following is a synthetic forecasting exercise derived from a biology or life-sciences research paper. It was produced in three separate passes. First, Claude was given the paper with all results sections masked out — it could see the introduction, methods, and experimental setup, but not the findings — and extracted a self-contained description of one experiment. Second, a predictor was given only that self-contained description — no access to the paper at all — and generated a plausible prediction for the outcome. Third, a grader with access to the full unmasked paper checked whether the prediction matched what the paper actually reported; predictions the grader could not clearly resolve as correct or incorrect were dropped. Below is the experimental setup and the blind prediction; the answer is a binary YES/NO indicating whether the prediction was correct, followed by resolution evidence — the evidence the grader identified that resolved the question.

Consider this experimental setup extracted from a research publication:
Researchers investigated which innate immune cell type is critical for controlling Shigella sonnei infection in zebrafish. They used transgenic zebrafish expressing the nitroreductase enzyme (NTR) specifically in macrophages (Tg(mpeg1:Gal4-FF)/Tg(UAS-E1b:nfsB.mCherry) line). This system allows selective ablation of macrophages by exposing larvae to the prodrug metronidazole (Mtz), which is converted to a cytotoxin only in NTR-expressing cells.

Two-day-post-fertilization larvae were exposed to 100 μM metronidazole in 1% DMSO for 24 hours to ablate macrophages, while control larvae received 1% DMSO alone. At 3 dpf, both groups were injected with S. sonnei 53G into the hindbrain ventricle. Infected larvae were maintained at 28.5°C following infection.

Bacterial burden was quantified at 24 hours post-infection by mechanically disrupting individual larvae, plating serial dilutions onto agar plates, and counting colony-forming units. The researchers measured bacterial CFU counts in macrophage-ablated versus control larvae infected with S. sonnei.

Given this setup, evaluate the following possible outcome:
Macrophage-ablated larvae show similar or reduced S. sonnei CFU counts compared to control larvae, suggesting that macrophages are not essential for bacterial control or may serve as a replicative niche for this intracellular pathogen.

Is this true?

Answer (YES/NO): YES